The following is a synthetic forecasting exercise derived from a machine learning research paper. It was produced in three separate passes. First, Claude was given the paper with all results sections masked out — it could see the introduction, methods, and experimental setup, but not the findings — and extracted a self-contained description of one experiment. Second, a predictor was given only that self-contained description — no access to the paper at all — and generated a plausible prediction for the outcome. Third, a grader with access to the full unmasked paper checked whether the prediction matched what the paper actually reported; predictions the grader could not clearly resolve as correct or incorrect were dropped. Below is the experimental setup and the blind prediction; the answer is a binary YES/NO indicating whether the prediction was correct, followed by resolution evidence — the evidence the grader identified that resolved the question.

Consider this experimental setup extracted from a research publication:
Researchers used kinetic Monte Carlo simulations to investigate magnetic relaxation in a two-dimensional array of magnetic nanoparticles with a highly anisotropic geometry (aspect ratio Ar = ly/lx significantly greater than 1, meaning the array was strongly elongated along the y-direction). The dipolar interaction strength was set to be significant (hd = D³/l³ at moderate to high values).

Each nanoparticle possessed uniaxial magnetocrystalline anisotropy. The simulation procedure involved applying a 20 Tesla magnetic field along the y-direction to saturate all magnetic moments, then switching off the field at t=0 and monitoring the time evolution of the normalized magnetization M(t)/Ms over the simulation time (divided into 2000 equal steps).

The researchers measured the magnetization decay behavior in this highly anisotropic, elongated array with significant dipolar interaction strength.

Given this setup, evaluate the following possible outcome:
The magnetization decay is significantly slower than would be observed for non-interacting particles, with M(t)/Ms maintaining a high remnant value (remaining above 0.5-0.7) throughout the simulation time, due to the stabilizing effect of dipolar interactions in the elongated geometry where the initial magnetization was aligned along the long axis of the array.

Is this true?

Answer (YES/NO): YES